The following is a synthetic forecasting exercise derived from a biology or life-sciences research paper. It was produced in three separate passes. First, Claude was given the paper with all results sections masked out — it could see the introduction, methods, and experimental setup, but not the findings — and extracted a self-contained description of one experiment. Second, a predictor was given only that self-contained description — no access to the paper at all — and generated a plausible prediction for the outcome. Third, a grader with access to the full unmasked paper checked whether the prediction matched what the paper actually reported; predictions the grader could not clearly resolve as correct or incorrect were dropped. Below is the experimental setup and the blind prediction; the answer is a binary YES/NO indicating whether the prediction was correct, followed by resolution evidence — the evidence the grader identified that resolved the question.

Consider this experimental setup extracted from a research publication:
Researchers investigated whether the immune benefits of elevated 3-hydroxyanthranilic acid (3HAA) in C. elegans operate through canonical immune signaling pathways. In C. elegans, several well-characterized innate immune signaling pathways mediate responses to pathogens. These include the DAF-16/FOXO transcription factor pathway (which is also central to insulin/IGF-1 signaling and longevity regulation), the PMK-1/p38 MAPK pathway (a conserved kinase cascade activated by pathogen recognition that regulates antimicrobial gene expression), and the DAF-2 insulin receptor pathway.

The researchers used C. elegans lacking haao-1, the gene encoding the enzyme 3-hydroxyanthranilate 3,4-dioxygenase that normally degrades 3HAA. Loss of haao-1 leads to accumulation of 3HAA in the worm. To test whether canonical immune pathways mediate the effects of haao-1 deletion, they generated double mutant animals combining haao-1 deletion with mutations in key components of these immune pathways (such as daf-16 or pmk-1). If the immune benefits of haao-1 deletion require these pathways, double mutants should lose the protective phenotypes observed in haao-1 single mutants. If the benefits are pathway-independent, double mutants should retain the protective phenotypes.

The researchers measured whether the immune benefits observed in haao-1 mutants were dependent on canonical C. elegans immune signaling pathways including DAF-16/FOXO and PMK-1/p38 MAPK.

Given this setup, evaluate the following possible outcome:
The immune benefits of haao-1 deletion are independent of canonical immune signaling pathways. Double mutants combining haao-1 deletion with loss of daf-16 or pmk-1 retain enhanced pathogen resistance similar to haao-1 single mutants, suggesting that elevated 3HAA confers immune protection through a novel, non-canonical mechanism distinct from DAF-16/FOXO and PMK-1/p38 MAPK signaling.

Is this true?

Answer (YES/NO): YES